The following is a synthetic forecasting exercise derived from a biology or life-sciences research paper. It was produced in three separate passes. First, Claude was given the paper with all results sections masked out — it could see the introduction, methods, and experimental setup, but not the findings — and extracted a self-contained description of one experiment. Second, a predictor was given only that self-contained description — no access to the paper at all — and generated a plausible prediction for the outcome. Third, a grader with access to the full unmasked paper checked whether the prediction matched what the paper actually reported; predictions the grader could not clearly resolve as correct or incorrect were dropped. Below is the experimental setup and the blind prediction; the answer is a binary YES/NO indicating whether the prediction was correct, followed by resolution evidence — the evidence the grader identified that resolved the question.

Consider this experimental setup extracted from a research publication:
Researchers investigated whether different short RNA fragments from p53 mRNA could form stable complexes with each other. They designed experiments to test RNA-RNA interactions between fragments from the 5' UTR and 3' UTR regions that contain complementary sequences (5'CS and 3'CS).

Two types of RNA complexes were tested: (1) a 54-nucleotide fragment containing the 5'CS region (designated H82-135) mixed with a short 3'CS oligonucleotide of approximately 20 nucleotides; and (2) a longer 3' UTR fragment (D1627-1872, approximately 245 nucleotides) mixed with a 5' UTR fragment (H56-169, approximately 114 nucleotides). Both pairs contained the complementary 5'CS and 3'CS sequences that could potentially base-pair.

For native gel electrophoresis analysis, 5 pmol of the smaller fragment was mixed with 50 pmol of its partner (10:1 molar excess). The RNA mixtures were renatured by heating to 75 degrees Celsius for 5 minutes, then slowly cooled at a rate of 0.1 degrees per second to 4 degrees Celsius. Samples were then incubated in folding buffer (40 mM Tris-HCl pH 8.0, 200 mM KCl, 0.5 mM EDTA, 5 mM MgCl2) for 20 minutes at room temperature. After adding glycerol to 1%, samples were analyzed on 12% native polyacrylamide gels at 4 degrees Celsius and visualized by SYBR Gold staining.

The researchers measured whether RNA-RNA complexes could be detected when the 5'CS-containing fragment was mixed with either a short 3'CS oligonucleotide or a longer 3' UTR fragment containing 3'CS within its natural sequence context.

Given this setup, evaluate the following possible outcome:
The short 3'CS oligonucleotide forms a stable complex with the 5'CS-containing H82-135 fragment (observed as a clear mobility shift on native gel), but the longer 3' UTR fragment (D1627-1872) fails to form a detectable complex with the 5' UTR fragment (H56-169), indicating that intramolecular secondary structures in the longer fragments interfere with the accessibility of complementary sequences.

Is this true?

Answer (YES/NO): NO